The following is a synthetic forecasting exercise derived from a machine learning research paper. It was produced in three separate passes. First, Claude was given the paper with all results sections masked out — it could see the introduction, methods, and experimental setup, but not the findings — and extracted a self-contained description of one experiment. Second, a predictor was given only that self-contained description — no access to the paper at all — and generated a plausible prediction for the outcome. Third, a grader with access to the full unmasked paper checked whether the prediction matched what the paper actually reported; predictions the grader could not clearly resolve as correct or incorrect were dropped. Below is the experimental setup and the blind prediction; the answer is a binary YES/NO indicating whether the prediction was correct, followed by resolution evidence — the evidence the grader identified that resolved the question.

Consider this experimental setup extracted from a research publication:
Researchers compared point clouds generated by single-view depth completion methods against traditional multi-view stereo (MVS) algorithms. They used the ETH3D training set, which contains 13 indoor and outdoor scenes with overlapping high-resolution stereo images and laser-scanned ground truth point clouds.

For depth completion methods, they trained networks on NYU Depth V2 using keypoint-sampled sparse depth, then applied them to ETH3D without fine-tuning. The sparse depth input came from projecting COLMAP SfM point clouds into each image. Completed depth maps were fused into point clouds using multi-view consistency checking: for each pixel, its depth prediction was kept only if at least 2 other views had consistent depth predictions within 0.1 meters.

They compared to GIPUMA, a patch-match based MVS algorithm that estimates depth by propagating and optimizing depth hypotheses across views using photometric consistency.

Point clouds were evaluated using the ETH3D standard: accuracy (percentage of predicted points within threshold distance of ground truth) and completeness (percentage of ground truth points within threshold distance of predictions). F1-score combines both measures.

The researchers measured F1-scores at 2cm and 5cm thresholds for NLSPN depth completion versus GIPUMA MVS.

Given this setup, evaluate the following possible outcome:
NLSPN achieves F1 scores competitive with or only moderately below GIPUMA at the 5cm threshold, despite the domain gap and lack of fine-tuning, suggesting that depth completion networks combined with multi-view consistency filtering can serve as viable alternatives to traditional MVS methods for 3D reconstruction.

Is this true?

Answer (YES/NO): YES